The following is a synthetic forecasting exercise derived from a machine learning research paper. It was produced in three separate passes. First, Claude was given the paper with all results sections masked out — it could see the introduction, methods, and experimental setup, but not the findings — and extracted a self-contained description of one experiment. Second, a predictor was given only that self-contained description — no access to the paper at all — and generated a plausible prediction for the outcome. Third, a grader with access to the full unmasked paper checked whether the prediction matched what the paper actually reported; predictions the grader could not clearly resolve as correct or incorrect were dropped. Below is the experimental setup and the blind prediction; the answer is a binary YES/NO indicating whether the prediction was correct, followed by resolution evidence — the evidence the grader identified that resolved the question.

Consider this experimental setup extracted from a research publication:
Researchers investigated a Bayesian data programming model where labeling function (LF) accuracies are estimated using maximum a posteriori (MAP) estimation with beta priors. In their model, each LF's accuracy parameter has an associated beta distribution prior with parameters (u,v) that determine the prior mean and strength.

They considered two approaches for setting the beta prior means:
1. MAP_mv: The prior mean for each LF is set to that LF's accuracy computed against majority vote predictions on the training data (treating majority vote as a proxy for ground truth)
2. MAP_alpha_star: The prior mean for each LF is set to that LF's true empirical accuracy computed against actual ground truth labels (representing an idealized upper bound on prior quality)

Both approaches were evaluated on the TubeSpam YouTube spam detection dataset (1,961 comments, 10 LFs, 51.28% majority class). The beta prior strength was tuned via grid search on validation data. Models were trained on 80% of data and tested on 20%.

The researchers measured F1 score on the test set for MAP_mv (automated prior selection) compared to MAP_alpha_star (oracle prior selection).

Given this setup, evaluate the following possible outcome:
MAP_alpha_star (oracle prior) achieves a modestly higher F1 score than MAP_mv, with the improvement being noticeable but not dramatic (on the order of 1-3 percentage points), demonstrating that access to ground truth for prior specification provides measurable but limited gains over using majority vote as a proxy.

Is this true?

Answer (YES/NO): YES